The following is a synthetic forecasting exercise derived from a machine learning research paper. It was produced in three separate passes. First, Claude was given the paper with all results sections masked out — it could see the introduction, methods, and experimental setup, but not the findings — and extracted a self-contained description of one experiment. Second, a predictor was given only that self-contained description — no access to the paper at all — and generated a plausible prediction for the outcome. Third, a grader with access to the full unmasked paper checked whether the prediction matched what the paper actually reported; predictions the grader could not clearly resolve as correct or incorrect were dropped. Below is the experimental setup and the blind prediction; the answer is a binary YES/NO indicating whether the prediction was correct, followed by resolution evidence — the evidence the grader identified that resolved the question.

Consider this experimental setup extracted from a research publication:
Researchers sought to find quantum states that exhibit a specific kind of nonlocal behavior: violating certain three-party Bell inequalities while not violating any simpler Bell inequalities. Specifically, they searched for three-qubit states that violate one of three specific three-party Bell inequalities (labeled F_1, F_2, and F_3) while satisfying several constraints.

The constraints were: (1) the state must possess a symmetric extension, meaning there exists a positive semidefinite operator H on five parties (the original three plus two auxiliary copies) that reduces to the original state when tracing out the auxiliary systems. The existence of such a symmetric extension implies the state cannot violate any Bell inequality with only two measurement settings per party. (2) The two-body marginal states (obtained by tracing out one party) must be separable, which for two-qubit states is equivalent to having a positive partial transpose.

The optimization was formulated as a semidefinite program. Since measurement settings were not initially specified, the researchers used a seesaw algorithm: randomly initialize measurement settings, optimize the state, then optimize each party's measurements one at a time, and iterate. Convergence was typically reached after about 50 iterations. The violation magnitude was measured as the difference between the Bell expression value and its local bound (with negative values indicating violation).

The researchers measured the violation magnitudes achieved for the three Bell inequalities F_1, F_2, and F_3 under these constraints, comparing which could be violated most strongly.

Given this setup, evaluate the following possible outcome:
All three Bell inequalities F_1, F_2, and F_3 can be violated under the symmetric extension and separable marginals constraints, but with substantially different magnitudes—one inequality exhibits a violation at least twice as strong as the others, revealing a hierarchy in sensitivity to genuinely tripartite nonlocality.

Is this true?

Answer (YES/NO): NO